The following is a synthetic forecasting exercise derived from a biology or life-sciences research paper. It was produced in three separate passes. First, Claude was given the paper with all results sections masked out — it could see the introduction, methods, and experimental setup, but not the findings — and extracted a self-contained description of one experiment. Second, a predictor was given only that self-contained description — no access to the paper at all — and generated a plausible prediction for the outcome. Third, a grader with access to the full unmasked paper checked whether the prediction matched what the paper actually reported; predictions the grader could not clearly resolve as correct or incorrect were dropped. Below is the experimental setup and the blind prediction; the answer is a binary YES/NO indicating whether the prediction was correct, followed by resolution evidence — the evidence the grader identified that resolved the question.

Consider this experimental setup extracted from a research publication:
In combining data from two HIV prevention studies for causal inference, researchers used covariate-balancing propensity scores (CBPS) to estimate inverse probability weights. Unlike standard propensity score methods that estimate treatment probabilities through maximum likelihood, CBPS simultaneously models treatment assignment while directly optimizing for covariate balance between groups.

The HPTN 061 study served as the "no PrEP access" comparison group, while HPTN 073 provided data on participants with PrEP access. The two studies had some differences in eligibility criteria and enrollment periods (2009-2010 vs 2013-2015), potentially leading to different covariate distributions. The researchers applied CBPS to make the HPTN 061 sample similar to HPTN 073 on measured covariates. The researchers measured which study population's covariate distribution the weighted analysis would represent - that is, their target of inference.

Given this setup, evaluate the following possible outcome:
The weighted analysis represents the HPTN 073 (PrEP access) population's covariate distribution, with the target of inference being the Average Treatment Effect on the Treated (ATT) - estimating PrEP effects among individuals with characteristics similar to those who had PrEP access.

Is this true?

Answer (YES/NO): YES